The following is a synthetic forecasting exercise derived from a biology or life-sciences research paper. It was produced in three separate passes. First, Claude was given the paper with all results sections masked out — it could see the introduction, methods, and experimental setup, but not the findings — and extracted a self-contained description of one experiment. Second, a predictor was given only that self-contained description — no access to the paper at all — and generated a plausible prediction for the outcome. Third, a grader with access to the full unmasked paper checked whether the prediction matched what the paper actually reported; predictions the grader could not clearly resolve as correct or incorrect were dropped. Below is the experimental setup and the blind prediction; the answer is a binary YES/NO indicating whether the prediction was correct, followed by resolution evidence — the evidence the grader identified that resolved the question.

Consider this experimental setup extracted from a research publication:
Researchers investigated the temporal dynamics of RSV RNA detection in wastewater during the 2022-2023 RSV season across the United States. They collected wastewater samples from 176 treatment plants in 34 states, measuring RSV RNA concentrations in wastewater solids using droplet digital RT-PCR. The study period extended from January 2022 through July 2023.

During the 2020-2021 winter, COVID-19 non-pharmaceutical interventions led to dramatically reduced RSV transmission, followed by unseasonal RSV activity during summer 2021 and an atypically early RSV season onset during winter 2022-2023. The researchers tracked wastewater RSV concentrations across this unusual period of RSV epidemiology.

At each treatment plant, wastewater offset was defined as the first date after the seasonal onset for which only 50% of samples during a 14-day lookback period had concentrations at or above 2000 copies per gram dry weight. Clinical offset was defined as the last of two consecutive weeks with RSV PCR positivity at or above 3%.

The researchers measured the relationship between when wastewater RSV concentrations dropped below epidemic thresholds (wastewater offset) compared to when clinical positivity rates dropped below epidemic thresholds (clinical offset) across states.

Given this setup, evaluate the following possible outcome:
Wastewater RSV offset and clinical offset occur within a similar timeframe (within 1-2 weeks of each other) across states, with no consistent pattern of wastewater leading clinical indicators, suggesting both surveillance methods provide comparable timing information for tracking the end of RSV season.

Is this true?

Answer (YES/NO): NO